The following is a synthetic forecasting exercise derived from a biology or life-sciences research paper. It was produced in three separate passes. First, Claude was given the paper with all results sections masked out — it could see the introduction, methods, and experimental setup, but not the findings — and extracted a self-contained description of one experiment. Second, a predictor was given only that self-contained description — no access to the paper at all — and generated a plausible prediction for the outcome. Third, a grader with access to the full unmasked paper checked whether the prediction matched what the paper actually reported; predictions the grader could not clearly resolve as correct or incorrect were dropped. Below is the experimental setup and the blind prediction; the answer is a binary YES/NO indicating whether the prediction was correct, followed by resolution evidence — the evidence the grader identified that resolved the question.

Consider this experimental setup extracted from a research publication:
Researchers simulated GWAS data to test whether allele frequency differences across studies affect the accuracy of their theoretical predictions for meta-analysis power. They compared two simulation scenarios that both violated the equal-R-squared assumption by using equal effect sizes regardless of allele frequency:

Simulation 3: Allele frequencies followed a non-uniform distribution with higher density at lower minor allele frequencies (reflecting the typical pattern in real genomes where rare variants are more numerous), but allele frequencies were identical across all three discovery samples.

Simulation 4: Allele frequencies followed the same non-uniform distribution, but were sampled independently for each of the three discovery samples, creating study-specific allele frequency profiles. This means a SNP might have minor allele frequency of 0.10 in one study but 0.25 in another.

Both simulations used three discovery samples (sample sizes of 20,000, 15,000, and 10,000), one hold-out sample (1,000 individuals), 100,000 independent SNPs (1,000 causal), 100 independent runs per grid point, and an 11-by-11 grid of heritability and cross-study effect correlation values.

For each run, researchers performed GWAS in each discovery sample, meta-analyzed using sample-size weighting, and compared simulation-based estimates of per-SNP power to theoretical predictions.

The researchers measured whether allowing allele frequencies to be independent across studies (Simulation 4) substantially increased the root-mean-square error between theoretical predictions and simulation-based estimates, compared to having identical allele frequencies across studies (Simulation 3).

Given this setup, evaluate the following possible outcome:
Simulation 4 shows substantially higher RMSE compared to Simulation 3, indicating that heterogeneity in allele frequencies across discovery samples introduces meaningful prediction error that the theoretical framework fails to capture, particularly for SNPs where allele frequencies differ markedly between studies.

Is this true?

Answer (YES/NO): NO